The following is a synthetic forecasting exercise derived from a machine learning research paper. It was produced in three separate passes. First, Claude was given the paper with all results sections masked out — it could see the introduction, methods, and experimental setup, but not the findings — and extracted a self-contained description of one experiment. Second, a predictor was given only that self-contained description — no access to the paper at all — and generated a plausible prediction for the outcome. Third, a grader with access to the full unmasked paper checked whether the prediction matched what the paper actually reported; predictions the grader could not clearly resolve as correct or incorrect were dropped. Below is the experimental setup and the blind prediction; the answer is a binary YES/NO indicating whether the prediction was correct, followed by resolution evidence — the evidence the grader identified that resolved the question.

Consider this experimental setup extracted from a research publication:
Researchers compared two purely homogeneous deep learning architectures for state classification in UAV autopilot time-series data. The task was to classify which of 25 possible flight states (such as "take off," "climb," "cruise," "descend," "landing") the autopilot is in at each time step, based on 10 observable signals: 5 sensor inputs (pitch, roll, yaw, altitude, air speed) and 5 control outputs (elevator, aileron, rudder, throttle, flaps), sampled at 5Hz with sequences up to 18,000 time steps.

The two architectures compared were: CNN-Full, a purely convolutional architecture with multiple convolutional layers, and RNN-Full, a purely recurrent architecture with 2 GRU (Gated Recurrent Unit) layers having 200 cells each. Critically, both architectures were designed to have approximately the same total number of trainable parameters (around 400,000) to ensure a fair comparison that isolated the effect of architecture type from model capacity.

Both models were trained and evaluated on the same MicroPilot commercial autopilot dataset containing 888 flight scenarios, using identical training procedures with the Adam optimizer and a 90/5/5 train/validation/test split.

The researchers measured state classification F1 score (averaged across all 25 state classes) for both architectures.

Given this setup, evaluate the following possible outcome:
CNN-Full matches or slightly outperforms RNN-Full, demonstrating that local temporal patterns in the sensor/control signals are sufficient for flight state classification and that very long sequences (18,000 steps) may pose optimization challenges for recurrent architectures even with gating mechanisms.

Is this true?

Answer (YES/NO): NO